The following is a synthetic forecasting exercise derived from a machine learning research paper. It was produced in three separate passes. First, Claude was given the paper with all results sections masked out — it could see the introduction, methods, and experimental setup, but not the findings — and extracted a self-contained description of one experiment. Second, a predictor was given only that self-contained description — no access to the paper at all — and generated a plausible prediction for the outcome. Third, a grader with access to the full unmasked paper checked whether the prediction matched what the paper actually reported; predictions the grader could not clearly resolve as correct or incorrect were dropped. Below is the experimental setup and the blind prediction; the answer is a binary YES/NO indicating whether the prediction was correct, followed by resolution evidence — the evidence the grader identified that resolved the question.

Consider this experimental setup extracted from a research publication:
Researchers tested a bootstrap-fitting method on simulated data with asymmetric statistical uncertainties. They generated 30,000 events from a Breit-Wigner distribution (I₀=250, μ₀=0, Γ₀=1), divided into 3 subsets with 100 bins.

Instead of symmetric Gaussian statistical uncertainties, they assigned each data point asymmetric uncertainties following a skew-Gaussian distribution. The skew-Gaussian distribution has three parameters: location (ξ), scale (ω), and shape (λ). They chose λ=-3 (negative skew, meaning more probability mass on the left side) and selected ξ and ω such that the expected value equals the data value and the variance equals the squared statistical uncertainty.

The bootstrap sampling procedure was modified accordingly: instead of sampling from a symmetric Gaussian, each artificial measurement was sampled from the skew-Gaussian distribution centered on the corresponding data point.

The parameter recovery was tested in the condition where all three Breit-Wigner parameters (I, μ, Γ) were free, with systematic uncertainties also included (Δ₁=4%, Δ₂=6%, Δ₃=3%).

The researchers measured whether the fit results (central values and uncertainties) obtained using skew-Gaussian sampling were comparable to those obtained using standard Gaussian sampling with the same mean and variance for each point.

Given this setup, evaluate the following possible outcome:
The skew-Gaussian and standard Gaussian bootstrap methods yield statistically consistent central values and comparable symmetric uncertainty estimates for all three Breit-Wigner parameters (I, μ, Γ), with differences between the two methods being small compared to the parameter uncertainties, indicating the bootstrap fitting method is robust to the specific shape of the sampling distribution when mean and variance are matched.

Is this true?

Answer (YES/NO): NO